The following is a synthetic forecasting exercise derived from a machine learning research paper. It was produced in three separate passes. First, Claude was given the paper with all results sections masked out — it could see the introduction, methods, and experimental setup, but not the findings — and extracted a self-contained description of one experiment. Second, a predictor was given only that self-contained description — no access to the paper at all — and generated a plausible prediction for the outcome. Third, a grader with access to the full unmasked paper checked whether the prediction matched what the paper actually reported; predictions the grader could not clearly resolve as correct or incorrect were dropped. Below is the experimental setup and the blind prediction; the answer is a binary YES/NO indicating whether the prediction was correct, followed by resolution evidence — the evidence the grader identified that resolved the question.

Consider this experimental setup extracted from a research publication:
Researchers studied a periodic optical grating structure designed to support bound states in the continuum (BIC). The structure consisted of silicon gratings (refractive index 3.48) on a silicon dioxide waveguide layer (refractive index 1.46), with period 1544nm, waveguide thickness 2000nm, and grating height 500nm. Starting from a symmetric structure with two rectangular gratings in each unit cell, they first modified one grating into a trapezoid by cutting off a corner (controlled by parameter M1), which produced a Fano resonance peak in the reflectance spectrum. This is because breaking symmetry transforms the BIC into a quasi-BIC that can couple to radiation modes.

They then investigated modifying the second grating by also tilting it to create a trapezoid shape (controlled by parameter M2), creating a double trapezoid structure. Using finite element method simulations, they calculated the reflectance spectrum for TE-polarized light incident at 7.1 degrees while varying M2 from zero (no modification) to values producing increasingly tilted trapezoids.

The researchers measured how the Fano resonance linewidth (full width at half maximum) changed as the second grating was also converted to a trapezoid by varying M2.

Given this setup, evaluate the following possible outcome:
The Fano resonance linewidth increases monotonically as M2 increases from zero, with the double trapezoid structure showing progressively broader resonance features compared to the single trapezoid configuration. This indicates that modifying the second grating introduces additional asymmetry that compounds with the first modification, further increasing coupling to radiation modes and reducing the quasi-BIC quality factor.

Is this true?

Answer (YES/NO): NO